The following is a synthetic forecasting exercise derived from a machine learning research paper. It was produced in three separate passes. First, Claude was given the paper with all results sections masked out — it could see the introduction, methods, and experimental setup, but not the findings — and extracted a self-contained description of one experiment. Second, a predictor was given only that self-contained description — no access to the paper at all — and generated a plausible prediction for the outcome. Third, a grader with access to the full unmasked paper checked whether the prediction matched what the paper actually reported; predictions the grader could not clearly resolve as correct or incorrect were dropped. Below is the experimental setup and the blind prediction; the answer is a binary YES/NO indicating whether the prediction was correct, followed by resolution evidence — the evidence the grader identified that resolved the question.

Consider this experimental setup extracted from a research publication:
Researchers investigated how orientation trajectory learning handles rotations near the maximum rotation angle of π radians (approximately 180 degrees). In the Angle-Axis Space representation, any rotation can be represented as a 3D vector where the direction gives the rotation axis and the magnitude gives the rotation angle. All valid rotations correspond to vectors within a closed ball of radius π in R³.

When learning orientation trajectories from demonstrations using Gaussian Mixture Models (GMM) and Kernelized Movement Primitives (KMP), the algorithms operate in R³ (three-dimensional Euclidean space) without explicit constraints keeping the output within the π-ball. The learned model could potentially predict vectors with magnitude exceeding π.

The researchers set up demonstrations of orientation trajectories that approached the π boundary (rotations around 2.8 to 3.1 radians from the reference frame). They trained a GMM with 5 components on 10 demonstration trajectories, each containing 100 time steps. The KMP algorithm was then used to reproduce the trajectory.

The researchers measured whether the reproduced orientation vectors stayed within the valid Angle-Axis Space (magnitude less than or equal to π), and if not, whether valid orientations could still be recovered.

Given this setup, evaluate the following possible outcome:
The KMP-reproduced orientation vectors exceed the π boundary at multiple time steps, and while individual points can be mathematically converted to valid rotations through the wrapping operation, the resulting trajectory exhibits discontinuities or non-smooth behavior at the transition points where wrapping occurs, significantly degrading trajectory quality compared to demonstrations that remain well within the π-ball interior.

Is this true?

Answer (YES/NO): NO